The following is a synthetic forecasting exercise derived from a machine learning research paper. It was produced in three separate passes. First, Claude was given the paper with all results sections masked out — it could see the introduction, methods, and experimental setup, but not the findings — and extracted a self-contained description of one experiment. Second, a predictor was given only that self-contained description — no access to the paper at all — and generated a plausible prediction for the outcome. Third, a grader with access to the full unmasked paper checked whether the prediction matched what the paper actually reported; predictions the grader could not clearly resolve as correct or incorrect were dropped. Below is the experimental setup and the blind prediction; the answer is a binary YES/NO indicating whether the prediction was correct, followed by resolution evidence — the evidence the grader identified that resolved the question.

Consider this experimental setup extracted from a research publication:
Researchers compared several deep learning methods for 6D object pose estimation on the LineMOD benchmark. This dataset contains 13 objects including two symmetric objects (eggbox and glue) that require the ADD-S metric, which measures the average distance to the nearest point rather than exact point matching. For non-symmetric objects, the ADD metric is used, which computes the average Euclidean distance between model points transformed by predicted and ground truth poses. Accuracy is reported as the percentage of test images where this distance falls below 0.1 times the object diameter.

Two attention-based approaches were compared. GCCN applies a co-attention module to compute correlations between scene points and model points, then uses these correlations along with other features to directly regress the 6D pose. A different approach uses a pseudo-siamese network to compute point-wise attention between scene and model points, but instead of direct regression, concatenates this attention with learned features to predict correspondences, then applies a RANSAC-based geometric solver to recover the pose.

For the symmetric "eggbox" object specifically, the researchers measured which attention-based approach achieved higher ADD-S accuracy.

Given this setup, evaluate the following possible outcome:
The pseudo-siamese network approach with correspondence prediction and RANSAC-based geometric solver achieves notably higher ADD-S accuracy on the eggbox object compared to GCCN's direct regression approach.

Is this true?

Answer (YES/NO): NO